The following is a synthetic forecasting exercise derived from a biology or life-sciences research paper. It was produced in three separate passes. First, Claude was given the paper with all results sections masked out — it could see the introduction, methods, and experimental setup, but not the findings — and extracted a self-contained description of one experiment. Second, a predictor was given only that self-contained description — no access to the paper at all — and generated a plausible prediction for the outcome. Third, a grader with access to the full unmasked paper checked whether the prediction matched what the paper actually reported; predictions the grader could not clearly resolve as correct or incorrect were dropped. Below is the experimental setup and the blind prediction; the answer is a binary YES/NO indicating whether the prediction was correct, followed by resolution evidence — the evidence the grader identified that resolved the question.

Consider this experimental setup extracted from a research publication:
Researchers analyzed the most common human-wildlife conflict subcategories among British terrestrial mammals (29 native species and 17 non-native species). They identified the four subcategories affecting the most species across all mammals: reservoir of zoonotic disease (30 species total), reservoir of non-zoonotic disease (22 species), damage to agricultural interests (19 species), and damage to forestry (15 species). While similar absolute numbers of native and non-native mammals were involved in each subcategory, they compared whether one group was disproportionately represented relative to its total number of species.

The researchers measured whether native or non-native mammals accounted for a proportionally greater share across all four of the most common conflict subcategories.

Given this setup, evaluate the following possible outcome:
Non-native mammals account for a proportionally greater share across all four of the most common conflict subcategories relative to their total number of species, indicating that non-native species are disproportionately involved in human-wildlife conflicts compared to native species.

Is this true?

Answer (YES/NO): YES